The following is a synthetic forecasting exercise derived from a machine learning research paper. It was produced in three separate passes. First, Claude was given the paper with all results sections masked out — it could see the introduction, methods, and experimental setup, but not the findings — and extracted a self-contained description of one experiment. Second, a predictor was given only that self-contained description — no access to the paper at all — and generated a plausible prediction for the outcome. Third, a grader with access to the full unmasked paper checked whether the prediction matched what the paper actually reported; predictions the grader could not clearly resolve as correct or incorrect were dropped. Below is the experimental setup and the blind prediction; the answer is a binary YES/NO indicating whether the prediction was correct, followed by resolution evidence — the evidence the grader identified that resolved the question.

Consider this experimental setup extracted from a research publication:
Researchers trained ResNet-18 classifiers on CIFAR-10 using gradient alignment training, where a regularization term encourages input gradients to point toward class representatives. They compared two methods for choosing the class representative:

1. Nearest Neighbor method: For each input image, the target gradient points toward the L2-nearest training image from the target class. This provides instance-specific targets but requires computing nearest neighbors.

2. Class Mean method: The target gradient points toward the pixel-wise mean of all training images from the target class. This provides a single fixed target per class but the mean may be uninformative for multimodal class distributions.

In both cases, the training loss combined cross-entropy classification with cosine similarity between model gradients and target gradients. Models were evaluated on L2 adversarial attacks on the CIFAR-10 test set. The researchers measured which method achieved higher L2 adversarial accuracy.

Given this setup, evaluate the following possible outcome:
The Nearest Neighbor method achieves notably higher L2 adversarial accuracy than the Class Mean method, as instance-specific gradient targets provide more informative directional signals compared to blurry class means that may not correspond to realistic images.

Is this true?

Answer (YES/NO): NO